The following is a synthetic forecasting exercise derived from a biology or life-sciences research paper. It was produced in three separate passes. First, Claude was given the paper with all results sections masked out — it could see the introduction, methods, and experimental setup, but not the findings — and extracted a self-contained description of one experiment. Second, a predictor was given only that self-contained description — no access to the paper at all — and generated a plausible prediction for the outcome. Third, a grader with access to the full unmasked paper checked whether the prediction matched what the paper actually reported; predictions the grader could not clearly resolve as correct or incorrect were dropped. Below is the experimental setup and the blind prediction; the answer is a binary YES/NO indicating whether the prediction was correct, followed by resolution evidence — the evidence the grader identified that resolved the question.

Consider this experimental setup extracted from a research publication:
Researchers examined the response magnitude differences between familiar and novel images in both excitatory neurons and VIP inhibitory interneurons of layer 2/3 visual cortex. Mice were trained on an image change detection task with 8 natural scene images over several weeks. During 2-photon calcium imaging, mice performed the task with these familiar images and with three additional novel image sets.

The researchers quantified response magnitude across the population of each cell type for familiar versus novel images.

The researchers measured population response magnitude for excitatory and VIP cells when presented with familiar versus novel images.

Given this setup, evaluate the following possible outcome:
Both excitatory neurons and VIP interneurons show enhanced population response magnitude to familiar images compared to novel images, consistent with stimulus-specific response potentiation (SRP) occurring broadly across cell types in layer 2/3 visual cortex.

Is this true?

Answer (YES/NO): NO